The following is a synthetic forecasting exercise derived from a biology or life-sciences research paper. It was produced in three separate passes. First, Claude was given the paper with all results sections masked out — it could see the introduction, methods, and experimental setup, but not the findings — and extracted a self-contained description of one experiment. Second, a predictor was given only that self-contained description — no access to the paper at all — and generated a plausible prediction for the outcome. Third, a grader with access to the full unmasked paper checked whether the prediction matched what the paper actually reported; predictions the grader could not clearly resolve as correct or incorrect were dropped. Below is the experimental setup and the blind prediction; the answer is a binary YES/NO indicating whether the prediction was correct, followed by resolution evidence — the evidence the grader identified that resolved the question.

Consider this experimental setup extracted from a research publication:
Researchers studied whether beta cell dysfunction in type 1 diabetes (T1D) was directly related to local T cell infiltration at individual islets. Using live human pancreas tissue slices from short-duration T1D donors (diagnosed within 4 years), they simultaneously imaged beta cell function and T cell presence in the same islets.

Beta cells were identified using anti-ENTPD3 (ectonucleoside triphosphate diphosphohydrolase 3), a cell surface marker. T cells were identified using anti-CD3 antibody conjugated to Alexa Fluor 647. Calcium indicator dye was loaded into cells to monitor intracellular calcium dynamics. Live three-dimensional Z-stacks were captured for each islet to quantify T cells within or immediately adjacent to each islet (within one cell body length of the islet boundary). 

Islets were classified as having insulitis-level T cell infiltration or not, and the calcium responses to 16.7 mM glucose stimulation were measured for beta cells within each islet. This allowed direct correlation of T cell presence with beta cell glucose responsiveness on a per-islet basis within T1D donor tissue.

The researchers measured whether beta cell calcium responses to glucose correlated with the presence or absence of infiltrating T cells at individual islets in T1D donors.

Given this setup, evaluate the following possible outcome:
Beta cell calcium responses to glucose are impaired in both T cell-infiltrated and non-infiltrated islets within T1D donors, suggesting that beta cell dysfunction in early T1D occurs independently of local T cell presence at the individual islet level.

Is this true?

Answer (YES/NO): YES